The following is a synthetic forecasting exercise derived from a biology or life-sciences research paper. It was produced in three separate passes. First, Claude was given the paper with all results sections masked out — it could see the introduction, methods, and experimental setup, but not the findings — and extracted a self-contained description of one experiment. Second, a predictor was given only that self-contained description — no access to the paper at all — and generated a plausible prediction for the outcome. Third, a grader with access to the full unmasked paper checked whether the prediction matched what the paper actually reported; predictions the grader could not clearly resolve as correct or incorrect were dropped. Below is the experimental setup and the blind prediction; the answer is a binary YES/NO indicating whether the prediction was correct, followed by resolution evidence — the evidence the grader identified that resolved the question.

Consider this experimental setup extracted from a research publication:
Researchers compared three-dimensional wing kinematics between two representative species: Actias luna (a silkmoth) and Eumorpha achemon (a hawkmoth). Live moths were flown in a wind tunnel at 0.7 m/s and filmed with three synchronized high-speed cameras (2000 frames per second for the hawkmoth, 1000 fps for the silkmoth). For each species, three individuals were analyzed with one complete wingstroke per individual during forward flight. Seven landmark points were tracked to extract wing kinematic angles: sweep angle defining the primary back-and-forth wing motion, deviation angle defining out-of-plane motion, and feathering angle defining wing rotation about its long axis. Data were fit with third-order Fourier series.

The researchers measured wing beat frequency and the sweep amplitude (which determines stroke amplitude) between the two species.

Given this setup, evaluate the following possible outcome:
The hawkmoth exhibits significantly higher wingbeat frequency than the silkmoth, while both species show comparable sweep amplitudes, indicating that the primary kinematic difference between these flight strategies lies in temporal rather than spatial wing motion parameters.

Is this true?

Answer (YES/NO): NO